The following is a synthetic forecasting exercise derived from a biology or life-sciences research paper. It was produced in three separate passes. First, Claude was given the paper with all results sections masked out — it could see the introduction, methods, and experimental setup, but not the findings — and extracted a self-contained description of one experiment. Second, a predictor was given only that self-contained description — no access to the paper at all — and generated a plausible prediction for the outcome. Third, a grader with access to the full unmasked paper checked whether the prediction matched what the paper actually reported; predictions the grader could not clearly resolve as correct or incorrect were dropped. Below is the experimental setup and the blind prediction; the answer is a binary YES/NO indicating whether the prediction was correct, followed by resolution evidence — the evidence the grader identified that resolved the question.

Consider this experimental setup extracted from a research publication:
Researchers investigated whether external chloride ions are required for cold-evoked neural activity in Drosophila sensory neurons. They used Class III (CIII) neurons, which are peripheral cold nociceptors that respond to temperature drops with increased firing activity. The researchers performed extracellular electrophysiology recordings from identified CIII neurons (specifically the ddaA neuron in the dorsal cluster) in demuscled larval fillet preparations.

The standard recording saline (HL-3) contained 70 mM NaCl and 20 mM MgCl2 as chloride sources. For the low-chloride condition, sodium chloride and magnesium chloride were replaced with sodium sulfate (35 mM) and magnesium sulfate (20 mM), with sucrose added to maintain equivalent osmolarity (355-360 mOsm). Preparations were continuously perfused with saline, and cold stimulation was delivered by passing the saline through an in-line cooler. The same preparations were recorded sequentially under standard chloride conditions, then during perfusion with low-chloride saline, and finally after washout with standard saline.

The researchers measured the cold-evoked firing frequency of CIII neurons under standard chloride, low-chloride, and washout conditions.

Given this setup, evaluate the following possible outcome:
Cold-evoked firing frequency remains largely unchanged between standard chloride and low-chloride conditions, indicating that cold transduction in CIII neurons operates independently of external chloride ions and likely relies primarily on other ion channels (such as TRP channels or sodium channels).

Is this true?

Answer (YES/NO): NO